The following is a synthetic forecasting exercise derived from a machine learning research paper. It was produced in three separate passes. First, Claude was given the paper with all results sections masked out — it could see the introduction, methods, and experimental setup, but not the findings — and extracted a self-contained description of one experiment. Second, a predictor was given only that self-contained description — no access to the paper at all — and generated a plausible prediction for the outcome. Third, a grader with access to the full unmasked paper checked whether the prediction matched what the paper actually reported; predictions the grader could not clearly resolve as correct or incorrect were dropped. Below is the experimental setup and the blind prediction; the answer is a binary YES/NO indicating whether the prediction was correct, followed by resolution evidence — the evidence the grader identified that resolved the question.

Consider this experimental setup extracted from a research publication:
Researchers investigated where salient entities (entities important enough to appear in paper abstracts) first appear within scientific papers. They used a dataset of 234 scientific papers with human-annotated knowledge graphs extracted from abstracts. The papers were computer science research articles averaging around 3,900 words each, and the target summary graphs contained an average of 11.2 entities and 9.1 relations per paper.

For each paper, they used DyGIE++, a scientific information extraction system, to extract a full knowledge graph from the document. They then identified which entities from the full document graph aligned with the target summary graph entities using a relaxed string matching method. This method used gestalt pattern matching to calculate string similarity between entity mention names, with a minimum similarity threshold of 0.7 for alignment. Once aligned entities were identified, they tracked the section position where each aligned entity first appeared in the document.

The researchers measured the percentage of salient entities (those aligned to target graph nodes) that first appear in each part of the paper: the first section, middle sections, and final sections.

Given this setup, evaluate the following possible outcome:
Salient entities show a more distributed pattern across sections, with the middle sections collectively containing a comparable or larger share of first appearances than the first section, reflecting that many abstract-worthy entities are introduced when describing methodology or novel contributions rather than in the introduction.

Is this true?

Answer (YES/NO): NO